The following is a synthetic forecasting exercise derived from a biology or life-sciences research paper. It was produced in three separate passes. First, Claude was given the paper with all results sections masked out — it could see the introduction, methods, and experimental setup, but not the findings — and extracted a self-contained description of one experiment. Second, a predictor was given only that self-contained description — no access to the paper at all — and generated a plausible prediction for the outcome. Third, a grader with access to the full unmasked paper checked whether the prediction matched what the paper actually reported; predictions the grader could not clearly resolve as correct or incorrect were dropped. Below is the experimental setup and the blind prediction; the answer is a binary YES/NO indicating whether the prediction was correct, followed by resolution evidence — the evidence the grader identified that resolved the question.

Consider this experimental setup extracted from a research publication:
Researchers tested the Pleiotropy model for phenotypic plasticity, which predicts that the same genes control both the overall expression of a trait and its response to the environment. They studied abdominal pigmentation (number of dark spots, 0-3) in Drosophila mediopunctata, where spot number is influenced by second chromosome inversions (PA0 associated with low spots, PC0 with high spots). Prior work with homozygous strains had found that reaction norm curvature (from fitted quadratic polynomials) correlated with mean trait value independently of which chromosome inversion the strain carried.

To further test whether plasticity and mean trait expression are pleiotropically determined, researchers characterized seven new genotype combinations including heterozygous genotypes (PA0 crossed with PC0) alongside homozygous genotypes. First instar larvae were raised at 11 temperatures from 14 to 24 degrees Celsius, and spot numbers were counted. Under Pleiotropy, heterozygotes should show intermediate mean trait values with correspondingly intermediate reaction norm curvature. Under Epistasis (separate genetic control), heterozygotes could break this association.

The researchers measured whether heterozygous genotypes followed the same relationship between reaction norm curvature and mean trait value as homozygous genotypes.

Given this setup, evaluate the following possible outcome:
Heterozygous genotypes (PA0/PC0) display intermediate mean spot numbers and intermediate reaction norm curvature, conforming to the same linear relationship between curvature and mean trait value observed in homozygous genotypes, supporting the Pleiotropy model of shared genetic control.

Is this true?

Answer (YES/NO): YES